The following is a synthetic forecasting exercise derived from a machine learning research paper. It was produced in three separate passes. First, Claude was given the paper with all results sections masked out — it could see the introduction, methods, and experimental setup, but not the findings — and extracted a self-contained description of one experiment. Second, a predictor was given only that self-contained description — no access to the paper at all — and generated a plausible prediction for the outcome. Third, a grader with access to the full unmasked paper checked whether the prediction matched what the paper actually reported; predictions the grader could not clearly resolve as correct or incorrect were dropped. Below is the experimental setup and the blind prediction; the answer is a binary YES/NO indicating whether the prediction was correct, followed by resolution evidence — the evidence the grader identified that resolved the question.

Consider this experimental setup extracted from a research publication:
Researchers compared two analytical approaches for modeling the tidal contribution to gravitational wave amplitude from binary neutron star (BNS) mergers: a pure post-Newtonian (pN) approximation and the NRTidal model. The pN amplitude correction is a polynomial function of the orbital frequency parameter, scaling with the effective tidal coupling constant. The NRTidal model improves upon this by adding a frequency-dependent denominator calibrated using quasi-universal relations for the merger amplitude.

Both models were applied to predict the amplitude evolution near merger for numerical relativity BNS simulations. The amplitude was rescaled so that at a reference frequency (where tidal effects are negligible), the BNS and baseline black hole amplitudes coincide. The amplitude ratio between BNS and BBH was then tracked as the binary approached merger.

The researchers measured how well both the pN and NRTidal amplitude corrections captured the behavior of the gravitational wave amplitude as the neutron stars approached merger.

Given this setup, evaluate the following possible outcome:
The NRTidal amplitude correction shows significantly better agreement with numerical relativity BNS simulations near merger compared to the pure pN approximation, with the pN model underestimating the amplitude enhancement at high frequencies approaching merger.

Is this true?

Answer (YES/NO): YES